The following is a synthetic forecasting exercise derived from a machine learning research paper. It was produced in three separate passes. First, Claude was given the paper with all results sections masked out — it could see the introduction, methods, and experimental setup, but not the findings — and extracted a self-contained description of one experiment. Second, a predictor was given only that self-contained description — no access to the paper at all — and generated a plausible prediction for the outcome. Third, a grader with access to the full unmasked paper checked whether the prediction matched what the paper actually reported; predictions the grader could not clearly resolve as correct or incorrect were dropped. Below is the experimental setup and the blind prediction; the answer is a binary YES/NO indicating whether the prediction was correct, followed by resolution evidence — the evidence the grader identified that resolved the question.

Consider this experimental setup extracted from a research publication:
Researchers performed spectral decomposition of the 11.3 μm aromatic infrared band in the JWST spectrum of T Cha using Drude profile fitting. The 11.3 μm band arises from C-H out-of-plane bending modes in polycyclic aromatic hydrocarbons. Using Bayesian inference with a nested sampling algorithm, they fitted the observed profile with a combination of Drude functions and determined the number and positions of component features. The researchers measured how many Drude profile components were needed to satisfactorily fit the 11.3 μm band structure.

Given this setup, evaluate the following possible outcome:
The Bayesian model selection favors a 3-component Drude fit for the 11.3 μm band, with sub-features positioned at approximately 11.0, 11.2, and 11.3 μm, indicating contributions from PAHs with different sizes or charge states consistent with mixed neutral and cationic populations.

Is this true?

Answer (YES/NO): NO